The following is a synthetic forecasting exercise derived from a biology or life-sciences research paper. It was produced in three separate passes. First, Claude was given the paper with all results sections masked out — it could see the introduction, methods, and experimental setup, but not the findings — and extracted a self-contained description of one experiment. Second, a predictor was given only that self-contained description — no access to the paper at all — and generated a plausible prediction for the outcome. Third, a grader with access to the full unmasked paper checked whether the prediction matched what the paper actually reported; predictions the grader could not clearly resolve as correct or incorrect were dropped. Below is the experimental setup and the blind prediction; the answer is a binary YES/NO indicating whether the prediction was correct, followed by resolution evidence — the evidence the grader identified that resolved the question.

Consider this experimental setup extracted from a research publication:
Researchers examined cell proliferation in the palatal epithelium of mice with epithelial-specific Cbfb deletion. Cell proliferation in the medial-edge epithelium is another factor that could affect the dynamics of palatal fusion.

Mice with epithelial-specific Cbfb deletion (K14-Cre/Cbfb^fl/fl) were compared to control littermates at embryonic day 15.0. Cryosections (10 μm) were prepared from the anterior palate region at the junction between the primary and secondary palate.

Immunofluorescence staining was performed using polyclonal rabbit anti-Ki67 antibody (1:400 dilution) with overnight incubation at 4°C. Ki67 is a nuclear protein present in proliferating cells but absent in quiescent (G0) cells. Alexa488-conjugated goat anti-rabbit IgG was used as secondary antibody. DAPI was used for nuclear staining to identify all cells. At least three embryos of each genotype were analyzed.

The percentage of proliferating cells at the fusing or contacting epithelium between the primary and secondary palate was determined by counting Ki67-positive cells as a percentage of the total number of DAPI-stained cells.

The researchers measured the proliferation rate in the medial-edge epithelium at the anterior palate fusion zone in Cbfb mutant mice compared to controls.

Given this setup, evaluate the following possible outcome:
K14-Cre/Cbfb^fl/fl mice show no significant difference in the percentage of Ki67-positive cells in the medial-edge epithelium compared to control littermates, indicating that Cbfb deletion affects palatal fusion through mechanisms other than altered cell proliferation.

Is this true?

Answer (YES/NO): NO